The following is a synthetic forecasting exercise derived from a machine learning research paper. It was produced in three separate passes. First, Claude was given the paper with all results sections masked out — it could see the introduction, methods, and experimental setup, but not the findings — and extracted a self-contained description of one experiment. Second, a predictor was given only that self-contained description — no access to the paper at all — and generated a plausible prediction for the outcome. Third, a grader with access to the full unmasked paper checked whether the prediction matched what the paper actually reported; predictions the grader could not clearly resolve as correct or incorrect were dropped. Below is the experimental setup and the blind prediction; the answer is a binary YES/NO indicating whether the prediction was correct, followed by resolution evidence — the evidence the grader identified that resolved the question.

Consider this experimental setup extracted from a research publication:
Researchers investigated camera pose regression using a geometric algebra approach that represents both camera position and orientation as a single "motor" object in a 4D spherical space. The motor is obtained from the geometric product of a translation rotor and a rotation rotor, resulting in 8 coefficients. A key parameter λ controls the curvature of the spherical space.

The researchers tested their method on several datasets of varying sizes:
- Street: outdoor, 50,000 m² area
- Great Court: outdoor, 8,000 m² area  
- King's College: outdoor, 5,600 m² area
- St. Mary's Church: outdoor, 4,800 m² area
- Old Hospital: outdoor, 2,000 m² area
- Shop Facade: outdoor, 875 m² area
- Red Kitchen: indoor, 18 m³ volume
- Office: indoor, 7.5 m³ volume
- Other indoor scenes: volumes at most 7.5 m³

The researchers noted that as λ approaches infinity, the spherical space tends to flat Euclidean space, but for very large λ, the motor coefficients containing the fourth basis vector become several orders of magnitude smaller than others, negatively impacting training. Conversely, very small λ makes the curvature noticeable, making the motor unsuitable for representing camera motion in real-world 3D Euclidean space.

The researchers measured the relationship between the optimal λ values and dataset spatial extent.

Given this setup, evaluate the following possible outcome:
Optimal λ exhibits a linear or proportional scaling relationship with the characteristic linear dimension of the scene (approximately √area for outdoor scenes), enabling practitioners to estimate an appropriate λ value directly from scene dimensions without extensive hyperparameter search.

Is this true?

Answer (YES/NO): NO